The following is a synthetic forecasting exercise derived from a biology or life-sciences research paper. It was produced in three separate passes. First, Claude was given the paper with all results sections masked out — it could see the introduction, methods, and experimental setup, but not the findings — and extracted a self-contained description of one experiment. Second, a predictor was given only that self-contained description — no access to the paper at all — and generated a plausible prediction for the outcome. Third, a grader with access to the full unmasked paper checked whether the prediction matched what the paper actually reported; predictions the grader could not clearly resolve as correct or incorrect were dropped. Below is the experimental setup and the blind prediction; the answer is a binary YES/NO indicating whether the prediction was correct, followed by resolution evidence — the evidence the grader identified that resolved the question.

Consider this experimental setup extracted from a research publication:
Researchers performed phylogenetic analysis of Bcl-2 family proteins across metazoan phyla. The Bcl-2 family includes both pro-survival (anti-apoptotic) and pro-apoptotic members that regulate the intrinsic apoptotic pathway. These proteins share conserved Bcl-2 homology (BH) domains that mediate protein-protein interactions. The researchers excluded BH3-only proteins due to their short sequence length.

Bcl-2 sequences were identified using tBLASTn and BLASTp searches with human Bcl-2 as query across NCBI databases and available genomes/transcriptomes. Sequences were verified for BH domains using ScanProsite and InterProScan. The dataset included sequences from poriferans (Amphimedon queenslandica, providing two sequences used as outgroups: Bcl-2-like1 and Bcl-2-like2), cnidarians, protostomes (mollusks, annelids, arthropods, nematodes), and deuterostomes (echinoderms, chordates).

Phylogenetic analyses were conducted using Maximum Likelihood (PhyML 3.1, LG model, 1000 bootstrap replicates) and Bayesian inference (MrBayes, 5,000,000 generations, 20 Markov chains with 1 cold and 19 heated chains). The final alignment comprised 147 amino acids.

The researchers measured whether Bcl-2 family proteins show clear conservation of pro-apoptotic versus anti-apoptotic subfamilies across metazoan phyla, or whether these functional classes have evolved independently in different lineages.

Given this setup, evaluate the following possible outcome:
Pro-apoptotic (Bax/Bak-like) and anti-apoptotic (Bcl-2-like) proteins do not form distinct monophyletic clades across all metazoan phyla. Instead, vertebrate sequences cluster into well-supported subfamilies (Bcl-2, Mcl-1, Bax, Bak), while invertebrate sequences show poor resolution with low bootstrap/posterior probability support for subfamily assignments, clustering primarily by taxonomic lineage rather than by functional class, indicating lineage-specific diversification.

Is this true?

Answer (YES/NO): NO